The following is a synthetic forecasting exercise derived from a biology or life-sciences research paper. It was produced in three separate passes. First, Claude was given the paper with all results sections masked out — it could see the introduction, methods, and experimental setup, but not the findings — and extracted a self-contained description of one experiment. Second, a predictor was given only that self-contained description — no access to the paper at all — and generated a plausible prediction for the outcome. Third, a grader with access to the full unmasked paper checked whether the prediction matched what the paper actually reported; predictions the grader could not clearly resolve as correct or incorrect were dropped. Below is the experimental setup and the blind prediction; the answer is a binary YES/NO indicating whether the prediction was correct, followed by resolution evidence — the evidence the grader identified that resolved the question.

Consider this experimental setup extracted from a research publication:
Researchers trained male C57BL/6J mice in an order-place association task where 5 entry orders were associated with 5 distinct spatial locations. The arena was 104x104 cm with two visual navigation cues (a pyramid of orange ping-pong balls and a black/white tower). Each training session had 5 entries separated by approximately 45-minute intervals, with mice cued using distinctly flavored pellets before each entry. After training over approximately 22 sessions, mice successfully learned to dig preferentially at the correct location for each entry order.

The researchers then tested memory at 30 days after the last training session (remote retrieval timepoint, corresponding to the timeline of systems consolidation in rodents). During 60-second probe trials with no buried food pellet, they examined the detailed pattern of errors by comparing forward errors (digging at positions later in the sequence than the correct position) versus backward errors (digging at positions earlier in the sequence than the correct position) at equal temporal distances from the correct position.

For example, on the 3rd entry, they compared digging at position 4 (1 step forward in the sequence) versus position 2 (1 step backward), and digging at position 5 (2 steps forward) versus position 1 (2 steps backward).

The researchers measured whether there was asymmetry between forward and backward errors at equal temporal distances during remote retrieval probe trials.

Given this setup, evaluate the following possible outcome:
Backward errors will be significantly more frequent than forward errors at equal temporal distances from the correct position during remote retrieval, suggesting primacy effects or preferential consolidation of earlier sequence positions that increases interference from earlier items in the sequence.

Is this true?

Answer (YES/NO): YES